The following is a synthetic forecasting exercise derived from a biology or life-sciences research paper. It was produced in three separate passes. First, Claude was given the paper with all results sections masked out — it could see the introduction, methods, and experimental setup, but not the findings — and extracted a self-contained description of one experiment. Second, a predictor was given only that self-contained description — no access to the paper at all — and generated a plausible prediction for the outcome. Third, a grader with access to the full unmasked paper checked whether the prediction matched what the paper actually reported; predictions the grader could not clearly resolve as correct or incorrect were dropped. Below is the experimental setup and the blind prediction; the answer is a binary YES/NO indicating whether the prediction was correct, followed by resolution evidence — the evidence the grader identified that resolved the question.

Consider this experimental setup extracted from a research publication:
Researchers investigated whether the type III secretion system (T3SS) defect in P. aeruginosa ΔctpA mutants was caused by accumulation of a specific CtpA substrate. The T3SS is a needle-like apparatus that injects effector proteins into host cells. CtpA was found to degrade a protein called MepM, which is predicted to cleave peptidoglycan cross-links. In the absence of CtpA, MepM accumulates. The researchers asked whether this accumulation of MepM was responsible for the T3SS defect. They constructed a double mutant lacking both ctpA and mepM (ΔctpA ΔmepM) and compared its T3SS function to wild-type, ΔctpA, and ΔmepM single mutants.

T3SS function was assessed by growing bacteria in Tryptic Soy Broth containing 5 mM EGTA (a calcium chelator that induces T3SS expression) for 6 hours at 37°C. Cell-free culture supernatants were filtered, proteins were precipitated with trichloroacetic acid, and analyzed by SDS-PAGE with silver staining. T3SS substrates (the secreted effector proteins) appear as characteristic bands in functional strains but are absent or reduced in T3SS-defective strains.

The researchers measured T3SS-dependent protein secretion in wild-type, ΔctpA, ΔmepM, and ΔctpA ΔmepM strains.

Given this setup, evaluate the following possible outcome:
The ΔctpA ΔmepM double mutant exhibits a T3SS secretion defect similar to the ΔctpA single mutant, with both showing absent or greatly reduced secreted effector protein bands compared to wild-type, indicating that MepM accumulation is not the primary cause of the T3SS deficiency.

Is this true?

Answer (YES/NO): NO